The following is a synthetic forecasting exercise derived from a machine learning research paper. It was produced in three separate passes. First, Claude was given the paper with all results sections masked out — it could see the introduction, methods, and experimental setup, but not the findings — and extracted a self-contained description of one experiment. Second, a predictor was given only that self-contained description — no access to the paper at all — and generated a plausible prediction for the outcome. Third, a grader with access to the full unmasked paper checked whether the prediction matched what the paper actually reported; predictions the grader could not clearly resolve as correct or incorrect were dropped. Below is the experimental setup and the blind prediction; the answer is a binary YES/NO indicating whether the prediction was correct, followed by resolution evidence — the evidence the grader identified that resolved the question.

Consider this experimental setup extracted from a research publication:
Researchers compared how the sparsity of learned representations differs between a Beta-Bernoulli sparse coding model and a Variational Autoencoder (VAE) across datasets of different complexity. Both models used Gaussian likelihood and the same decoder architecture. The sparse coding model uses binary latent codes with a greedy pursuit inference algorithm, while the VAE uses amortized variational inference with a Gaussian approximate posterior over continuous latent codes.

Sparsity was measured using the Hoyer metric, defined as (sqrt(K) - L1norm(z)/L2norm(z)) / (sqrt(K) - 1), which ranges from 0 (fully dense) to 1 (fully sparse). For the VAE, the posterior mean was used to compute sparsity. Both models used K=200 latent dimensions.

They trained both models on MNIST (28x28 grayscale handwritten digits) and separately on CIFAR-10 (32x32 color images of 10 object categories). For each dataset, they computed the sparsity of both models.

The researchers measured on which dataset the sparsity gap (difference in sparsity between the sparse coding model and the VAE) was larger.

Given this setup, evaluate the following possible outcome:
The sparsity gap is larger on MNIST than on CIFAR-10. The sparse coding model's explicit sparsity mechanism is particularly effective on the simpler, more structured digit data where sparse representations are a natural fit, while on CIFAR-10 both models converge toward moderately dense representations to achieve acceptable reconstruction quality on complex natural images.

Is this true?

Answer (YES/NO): NO